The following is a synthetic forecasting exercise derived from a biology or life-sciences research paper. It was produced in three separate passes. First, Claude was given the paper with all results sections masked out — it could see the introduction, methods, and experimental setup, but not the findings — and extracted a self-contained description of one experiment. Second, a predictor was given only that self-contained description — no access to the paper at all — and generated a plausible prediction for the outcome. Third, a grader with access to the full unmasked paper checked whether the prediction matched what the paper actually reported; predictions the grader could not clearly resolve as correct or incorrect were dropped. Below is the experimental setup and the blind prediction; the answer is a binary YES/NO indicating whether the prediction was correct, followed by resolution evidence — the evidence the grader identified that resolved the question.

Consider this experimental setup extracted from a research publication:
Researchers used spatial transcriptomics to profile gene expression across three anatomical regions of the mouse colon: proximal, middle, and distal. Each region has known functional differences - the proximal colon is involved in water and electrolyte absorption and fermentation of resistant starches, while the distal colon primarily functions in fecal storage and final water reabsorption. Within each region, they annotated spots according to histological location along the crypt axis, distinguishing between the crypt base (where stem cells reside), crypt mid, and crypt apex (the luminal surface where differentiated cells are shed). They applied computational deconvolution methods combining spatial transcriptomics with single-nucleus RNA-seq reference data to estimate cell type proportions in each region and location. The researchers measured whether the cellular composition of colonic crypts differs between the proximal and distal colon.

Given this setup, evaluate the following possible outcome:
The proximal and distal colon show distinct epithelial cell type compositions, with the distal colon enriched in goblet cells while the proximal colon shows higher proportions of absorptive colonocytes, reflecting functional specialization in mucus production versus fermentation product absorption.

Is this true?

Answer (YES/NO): NO